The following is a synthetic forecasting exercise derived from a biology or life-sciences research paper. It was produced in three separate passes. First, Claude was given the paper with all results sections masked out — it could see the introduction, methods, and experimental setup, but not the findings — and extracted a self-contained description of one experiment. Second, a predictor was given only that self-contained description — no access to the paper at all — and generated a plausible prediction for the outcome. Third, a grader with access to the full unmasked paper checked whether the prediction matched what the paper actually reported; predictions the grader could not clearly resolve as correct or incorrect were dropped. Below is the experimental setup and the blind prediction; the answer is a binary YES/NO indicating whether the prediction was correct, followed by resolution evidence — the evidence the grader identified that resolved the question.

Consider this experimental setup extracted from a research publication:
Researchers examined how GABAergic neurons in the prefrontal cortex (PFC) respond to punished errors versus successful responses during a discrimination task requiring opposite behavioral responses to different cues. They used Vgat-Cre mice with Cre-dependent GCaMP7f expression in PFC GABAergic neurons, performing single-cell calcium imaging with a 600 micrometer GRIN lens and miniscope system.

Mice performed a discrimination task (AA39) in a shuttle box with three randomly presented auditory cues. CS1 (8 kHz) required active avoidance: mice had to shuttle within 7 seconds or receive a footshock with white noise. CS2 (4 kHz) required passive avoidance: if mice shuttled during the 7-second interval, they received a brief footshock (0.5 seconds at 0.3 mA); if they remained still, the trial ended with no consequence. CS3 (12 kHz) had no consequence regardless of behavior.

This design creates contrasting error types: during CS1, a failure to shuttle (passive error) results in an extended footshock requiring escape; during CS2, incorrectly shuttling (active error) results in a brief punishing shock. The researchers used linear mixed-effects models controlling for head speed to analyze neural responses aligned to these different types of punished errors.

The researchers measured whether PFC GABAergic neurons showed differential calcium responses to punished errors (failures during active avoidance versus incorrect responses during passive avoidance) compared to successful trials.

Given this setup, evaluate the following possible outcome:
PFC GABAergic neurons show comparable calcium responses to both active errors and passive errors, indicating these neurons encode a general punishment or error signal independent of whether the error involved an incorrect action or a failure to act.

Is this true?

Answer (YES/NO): YES